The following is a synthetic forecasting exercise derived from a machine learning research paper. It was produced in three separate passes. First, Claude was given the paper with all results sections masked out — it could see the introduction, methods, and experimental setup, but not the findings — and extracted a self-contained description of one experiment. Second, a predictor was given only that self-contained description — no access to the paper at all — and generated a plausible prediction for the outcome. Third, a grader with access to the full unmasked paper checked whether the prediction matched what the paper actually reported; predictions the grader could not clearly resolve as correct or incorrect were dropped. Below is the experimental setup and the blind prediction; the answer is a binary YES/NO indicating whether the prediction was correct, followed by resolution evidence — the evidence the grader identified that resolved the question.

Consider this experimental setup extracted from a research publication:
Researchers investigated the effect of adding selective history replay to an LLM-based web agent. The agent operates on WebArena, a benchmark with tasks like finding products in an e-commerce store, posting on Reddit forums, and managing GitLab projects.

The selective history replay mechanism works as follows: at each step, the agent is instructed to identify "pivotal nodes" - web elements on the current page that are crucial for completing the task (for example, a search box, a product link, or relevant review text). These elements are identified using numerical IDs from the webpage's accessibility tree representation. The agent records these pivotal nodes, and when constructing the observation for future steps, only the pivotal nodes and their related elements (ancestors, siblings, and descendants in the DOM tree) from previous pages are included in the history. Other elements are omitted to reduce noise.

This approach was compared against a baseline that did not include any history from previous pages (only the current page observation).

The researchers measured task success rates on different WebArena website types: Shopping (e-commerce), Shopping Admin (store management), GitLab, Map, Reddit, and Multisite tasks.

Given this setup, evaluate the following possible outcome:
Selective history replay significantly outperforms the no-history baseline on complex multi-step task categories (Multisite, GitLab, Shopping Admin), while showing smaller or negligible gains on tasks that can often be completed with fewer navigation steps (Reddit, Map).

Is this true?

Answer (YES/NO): NO